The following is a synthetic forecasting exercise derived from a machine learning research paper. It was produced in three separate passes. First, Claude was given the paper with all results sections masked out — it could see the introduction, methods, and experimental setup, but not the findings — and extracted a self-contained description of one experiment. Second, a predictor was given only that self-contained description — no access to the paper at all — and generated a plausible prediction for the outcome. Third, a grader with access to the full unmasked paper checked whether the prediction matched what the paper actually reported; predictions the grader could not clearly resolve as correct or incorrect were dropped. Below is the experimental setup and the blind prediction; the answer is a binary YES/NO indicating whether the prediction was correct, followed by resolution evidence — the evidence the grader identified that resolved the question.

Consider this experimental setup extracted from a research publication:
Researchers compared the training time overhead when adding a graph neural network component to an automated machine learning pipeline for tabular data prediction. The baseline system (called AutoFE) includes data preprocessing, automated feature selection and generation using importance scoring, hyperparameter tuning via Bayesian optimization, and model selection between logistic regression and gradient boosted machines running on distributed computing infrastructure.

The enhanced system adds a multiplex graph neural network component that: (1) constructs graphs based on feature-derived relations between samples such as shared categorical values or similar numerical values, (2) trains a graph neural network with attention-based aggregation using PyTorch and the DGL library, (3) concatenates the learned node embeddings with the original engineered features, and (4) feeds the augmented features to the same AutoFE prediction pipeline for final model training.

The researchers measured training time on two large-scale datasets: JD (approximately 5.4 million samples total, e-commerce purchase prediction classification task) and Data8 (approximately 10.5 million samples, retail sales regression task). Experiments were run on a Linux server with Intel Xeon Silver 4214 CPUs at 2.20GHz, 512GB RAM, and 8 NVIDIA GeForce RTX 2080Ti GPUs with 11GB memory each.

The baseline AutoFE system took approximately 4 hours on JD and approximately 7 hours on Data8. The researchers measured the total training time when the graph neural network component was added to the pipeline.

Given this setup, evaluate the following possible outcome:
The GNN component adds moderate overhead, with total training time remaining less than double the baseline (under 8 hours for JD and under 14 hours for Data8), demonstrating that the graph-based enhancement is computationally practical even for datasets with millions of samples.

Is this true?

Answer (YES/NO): NO